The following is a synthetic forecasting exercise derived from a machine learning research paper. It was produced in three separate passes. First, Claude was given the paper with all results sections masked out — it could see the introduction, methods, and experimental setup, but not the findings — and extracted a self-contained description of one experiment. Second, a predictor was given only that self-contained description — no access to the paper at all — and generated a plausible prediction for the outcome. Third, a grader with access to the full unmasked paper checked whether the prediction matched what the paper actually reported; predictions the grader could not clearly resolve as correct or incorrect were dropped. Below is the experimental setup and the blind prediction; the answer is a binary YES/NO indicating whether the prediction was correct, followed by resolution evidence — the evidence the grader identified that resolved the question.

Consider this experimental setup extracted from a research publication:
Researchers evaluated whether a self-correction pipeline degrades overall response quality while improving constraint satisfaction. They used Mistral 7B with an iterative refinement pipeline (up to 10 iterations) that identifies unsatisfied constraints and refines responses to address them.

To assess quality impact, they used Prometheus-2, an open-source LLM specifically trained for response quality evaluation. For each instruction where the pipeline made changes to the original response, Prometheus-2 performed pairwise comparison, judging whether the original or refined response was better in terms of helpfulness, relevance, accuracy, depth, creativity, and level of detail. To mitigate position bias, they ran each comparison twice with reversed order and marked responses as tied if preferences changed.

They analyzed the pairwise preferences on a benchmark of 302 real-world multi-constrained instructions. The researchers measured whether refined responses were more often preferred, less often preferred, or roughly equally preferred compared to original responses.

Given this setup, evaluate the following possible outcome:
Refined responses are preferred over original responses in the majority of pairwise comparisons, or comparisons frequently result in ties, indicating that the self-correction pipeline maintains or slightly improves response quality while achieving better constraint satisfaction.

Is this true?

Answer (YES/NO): YES